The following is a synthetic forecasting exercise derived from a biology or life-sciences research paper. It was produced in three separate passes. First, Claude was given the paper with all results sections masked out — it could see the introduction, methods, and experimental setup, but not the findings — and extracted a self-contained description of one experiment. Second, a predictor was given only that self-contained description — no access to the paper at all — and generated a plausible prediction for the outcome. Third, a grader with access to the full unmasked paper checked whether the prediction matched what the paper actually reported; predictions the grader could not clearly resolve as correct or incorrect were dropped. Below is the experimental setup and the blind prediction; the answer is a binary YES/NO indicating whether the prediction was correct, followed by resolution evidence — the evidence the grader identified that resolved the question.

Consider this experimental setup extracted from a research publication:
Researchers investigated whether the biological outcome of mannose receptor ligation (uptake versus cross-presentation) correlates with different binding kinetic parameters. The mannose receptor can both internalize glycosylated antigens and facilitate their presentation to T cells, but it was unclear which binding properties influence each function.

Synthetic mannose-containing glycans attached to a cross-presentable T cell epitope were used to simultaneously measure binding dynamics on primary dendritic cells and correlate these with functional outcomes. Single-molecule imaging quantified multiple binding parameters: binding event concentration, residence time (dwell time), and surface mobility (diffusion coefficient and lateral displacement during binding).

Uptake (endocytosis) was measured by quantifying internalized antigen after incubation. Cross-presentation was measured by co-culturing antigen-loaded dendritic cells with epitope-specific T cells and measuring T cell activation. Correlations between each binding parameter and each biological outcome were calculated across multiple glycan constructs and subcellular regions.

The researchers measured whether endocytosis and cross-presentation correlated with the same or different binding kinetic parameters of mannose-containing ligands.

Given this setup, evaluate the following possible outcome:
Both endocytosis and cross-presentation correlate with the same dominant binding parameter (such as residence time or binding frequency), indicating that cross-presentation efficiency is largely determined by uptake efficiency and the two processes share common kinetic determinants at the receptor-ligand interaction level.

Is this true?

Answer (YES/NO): NO